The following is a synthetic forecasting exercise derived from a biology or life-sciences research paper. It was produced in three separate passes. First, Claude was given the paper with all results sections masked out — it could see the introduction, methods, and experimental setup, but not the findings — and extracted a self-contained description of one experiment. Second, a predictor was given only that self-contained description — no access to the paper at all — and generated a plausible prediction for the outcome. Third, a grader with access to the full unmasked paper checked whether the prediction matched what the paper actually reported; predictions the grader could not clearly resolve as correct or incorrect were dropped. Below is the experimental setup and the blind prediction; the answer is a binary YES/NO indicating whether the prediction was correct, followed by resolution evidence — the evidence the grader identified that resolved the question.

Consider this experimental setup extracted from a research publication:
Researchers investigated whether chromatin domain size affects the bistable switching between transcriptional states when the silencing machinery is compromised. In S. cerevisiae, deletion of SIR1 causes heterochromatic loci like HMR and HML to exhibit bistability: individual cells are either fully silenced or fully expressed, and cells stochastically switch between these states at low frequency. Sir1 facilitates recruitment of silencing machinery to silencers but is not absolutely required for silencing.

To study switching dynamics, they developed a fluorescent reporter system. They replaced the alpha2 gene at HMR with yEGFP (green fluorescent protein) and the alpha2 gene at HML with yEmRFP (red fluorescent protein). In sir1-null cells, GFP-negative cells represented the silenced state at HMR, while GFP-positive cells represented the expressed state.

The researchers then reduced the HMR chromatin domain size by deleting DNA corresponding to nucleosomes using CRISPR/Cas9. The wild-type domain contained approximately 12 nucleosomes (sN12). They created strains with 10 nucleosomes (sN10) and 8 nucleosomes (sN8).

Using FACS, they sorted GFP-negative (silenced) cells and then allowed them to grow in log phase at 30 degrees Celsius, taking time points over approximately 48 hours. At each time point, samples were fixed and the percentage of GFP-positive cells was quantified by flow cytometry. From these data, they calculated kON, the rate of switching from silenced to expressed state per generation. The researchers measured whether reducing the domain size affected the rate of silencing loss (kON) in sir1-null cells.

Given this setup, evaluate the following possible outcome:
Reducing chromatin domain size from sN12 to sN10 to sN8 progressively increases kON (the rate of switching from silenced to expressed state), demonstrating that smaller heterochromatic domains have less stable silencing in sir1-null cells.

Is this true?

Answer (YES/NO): NO